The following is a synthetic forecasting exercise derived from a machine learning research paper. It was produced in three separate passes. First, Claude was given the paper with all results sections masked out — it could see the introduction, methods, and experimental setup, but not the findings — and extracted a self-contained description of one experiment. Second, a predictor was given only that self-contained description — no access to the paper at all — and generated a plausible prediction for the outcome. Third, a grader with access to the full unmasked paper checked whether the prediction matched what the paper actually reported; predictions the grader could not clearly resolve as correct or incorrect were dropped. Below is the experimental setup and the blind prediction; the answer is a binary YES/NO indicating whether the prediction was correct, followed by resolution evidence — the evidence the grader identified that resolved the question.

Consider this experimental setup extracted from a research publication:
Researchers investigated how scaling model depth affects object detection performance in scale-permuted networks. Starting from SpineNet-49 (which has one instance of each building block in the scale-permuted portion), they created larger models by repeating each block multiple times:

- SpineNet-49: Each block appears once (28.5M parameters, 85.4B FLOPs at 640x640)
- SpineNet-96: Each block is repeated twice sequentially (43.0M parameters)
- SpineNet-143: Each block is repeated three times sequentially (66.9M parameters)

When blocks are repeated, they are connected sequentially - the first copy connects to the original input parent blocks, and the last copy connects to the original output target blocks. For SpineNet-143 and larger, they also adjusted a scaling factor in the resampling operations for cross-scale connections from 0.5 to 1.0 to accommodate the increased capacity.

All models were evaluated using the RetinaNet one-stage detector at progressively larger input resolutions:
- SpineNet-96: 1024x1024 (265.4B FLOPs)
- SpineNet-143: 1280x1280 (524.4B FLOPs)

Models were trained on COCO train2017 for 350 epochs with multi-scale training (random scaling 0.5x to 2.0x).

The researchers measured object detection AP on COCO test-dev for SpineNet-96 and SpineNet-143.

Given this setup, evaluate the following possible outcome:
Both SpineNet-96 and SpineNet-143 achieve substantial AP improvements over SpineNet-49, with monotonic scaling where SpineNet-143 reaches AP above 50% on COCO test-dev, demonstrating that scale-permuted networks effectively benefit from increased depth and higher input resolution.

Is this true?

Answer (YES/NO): NO